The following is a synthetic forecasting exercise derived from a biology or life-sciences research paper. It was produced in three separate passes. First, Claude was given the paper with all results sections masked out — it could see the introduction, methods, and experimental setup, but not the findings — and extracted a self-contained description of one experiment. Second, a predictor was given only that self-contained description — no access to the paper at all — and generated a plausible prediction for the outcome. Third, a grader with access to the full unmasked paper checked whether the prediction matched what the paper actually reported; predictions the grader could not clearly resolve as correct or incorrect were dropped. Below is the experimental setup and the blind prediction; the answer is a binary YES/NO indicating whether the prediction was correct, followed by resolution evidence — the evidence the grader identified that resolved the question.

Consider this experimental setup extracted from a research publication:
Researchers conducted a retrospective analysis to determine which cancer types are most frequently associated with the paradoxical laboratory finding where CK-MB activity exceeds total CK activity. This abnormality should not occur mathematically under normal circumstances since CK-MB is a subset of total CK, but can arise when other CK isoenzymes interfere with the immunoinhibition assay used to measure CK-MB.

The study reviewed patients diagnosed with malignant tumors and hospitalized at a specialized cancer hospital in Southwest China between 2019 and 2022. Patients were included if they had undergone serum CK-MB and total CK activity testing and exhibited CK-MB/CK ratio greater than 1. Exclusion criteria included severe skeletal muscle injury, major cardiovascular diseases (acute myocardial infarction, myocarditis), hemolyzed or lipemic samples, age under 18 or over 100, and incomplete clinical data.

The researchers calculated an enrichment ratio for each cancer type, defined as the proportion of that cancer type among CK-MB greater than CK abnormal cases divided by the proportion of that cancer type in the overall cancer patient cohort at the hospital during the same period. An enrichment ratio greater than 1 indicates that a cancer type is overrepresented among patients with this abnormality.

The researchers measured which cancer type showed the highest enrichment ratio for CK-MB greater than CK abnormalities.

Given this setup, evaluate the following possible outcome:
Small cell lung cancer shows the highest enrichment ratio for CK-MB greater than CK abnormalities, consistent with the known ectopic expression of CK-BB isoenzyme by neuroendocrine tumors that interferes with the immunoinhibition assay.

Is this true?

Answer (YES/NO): NO